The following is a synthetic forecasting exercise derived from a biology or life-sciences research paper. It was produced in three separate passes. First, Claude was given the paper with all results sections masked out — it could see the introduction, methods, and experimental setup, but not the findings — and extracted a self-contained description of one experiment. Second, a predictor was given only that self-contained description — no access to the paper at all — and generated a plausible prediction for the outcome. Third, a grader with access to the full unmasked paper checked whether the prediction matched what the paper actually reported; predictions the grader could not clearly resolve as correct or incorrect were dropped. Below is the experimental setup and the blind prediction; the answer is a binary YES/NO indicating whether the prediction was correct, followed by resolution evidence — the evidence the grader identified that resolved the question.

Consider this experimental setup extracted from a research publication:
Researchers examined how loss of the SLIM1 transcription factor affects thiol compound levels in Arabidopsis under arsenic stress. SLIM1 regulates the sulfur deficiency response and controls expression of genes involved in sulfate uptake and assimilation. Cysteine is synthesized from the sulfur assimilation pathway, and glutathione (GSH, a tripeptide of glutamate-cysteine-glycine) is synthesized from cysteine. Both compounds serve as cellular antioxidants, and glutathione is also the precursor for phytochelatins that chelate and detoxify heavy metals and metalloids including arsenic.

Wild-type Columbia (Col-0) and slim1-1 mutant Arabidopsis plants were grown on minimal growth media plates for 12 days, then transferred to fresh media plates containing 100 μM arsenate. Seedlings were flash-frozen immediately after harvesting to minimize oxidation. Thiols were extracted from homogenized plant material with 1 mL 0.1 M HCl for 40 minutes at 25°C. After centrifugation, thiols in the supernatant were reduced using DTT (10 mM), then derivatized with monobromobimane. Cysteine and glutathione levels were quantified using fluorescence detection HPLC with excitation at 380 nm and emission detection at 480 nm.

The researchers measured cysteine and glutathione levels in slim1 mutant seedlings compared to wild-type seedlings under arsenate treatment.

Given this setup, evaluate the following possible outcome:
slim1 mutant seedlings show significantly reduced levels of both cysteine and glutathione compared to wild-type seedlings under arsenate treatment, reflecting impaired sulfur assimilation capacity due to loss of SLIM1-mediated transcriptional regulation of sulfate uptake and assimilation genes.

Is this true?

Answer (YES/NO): NO